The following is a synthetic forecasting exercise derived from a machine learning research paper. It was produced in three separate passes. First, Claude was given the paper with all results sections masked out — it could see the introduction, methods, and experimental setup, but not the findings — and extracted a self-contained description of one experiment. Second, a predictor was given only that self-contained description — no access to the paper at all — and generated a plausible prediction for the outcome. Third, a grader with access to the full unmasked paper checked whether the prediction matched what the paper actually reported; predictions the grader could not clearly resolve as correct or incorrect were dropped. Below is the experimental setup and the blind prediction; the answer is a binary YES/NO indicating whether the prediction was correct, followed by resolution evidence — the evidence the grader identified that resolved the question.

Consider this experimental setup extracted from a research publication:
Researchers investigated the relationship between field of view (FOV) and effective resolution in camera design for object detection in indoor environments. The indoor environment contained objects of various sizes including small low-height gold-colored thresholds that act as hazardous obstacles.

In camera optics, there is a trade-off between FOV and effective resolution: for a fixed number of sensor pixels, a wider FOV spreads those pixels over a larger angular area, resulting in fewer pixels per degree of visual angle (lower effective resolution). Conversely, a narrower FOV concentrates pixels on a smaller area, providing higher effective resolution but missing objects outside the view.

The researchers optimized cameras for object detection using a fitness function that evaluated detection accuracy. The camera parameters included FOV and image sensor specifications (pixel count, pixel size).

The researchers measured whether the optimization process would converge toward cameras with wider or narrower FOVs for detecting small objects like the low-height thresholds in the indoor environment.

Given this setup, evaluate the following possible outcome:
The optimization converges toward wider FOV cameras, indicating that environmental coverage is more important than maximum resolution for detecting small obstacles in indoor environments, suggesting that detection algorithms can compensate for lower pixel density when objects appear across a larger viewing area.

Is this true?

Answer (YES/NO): YES